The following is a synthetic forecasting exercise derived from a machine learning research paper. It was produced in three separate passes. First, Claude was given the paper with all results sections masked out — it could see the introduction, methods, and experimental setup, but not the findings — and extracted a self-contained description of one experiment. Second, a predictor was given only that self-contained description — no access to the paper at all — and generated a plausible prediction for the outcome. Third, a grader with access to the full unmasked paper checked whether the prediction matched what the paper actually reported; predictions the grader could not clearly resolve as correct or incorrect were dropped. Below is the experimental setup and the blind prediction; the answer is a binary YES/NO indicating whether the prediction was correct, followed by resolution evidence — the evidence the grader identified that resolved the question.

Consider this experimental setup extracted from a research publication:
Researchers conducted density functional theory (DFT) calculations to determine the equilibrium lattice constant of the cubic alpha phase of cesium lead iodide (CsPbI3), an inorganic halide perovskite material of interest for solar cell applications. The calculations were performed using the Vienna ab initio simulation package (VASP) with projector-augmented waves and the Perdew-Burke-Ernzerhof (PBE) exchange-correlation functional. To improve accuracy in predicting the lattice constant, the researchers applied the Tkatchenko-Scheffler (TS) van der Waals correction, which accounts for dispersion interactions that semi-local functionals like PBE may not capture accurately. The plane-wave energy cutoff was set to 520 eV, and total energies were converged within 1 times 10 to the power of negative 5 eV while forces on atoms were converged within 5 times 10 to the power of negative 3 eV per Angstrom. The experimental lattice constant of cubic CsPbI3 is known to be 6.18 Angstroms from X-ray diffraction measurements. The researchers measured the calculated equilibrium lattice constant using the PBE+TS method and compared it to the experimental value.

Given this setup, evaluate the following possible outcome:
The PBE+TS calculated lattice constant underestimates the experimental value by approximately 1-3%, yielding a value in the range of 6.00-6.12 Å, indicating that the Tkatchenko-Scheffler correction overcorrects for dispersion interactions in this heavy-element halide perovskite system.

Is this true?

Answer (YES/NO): NO